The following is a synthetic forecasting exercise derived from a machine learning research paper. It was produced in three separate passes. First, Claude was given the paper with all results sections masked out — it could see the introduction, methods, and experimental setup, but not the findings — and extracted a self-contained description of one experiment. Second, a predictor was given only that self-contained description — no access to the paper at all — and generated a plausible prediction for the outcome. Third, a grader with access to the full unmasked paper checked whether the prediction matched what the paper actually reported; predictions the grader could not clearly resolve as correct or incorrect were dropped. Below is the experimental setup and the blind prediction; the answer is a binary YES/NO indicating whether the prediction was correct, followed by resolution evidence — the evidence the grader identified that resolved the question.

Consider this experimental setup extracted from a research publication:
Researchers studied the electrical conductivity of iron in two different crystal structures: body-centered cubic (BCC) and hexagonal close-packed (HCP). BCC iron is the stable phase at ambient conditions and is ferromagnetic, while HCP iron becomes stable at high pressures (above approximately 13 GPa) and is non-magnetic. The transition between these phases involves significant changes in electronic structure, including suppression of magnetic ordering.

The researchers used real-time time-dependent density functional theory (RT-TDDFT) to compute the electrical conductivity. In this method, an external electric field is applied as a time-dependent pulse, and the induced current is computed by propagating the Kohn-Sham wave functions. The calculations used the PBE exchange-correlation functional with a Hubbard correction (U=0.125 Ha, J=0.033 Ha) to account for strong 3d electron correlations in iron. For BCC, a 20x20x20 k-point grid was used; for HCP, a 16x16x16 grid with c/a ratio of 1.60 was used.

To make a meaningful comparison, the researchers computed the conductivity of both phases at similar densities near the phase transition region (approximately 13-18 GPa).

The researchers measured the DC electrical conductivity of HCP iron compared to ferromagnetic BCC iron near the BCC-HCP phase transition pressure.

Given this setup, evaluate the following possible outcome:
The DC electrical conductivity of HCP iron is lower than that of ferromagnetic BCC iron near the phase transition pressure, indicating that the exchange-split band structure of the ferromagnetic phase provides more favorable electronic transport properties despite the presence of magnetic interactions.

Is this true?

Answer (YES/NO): NO